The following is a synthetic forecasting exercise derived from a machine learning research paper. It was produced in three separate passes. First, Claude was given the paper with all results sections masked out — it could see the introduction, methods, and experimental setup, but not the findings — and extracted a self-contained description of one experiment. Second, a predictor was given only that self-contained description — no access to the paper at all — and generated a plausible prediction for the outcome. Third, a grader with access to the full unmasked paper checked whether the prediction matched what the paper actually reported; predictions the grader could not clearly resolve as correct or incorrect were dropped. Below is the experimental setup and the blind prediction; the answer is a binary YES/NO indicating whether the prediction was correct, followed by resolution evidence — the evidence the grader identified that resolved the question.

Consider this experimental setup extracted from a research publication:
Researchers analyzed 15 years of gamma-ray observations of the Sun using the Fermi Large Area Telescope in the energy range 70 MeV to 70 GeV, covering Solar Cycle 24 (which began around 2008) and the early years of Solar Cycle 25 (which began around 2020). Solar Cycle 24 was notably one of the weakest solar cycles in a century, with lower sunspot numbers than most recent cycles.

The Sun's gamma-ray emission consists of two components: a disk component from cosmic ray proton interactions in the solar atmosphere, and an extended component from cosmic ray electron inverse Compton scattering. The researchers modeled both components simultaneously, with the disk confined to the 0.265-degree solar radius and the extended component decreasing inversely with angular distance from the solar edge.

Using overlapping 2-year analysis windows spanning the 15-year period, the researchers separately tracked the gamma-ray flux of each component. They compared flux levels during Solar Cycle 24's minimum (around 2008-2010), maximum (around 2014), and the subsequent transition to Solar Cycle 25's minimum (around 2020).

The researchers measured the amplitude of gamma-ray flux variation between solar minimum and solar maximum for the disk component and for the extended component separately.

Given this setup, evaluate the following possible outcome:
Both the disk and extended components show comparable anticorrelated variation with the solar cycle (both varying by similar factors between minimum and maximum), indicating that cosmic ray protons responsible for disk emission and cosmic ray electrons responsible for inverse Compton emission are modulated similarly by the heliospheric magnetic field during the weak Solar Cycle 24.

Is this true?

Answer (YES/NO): NO